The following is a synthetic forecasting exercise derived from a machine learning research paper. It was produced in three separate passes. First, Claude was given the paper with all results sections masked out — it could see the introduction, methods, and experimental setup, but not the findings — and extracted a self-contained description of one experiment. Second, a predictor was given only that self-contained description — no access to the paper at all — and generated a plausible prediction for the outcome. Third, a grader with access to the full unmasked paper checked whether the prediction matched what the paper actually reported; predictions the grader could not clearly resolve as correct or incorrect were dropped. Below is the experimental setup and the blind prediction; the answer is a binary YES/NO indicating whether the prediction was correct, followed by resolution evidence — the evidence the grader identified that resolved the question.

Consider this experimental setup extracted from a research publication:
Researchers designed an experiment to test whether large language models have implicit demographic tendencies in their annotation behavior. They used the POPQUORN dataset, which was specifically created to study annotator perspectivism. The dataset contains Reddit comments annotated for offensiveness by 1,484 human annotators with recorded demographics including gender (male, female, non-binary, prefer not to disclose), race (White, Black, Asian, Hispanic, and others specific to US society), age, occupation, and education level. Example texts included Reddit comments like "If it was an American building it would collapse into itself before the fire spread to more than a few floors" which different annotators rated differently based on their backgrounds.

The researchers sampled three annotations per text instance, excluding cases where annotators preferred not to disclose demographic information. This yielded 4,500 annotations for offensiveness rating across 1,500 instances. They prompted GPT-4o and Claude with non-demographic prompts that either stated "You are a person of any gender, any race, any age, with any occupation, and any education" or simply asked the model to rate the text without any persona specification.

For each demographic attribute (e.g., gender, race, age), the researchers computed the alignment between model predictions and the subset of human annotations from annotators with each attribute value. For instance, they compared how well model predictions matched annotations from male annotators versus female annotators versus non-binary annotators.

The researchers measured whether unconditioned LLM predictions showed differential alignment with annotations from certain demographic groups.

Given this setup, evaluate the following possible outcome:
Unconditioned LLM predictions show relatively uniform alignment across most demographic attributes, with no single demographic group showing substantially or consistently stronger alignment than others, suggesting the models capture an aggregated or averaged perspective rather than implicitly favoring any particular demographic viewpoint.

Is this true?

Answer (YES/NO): NO